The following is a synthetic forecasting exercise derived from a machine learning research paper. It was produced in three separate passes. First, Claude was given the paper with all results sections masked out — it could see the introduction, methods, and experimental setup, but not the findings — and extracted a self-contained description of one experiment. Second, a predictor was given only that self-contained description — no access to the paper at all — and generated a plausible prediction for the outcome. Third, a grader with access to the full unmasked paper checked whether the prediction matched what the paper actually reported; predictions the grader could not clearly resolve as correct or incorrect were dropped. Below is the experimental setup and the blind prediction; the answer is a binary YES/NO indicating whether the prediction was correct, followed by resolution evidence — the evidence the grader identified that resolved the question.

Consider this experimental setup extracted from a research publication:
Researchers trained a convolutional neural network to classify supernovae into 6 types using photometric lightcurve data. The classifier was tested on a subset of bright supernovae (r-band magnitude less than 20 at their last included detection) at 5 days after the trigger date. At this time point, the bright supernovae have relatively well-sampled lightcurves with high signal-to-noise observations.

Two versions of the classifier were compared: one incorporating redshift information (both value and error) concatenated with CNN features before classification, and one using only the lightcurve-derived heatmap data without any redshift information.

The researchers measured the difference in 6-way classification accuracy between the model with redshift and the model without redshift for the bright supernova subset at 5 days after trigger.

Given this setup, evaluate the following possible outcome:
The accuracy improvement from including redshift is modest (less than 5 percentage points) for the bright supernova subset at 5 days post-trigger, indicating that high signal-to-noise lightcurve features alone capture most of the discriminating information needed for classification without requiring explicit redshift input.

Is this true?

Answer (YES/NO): YES